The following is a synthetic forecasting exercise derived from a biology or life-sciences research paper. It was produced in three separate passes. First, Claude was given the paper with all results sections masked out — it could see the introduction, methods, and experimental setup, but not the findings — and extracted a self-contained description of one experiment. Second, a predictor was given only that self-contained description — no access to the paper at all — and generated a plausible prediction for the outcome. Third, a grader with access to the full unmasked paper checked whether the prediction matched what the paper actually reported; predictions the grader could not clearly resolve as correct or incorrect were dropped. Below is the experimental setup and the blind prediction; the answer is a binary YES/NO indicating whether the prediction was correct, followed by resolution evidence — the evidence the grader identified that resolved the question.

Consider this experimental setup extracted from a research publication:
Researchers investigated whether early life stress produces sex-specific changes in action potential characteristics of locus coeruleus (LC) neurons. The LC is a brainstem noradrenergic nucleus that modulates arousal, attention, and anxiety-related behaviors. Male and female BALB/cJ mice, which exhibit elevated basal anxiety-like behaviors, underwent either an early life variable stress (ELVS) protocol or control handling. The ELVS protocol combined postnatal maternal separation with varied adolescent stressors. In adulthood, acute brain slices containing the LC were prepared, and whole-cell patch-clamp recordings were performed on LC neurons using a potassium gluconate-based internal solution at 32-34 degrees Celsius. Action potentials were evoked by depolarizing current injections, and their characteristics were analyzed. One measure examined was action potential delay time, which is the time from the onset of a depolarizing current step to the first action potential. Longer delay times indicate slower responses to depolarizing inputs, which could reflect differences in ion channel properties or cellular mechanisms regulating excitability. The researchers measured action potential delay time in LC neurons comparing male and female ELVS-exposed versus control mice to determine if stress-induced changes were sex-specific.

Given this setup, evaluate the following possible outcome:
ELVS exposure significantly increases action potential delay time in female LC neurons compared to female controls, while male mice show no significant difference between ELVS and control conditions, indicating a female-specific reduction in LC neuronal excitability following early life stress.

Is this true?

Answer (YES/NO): YES